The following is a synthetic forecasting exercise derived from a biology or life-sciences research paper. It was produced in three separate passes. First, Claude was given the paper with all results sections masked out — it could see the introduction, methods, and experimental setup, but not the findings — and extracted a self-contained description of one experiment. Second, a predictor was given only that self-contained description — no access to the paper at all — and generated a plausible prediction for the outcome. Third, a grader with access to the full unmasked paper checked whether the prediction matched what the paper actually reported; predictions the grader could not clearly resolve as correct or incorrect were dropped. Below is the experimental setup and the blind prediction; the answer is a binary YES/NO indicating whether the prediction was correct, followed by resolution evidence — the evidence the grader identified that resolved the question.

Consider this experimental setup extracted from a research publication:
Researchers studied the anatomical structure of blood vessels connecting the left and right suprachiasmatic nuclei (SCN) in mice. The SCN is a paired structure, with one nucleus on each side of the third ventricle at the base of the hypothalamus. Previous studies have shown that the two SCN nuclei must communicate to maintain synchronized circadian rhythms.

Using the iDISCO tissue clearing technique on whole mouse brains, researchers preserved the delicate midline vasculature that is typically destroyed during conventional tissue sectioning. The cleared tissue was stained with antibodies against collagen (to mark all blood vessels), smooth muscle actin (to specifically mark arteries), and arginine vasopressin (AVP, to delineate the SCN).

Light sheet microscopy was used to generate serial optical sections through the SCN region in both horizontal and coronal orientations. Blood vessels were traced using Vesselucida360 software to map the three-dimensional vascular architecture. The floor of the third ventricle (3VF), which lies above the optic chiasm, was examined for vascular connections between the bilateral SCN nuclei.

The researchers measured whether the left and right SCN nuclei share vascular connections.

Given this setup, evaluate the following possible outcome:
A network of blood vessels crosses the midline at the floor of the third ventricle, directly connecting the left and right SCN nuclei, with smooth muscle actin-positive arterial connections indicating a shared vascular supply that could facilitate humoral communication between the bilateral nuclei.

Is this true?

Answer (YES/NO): NO